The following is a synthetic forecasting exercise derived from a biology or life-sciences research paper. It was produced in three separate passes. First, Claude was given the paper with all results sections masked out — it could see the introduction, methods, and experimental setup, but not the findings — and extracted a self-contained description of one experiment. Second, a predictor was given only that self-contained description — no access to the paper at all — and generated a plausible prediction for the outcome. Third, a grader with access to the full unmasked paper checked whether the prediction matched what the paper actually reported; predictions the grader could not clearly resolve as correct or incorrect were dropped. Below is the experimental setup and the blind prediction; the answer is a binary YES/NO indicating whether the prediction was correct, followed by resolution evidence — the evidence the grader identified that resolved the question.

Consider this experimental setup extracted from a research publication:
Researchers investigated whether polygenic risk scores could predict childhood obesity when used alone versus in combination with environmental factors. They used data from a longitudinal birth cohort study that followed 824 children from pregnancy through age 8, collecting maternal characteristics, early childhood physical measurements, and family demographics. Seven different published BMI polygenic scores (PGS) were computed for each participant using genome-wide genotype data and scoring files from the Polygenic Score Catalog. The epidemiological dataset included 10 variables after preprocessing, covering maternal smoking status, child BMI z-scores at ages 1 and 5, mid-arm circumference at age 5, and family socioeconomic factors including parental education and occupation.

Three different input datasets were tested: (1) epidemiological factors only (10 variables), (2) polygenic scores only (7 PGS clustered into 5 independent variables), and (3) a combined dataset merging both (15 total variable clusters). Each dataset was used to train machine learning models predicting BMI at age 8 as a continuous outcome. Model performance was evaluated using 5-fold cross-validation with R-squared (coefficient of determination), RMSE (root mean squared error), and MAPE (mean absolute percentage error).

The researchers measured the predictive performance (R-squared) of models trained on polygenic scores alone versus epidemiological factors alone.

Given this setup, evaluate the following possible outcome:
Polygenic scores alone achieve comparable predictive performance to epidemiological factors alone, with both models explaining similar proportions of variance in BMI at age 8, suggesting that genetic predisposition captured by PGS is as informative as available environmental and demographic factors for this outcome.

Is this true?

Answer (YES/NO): NO